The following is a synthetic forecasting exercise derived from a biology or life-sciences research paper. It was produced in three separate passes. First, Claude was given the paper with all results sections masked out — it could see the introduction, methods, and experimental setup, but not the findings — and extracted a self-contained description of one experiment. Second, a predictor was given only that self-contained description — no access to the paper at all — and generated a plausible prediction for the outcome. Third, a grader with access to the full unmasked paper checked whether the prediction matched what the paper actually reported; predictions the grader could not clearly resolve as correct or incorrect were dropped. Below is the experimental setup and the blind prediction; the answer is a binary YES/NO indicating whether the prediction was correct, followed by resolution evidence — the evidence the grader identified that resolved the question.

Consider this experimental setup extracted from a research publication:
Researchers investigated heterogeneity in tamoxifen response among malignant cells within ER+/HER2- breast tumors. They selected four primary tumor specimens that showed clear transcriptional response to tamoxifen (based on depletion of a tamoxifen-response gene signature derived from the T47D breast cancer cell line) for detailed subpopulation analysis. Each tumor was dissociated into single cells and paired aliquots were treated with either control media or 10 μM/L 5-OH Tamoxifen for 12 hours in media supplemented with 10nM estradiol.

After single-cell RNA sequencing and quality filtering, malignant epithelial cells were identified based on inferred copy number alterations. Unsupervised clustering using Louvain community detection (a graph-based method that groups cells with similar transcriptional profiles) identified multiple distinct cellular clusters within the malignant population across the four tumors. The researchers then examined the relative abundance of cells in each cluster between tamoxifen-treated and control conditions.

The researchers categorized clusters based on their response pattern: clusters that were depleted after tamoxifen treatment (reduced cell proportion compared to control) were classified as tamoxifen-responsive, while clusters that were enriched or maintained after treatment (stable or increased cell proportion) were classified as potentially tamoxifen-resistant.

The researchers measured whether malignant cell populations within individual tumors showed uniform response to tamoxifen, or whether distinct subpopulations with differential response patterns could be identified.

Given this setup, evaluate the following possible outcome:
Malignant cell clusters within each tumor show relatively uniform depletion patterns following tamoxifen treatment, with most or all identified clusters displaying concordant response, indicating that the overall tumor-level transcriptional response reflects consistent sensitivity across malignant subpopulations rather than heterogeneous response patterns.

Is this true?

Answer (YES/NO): NO